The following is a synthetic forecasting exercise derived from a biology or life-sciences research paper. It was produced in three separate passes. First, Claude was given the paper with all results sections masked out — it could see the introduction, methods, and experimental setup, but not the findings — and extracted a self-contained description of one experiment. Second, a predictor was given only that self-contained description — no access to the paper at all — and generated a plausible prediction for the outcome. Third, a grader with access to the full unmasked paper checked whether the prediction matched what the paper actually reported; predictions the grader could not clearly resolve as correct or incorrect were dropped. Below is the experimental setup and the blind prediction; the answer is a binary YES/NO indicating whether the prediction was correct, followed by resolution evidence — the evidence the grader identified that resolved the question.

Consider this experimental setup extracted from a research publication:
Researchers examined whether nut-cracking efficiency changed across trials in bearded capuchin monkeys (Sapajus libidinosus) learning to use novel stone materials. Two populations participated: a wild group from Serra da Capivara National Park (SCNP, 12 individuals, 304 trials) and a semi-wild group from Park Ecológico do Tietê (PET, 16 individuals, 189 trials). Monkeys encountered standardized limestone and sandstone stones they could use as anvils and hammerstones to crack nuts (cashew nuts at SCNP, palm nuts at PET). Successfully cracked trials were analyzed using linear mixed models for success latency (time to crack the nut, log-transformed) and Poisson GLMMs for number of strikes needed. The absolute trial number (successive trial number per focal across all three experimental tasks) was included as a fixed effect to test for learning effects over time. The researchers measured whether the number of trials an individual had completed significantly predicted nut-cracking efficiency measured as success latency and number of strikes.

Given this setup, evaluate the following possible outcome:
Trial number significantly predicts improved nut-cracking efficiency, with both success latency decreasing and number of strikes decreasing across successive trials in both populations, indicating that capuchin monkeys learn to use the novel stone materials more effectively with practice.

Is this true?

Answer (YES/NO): NO